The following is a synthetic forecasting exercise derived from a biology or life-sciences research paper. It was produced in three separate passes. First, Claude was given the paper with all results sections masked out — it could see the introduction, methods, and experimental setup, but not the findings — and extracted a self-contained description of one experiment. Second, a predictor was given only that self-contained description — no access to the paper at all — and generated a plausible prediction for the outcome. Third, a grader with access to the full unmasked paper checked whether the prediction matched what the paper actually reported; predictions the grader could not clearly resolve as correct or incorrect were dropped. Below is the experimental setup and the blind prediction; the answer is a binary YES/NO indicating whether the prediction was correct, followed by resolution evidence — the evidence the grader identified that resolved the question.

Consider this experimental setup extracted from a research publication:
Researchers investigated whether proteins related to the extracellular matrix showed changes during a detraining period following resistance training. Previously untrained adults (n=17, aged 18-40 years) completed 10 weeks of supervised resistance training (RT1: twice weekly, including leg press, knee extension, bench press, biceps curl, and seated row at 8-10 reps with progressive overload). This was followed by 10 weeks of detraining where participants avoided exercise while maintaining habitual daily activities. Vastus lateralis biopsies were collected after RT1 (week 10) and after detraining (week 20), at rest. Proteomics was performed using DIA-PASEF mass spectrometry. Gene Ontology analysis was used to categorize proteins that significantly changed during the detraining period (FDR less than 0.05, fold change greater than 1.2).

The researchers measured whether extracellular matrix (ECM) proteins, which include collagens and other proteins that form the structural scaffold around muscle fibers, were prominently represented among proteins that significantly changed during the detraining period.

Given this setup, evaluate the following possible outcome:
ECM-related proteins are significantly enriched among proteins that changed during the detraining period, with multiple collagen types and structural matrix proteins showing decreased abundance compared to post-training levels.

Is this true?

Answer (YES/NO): NO